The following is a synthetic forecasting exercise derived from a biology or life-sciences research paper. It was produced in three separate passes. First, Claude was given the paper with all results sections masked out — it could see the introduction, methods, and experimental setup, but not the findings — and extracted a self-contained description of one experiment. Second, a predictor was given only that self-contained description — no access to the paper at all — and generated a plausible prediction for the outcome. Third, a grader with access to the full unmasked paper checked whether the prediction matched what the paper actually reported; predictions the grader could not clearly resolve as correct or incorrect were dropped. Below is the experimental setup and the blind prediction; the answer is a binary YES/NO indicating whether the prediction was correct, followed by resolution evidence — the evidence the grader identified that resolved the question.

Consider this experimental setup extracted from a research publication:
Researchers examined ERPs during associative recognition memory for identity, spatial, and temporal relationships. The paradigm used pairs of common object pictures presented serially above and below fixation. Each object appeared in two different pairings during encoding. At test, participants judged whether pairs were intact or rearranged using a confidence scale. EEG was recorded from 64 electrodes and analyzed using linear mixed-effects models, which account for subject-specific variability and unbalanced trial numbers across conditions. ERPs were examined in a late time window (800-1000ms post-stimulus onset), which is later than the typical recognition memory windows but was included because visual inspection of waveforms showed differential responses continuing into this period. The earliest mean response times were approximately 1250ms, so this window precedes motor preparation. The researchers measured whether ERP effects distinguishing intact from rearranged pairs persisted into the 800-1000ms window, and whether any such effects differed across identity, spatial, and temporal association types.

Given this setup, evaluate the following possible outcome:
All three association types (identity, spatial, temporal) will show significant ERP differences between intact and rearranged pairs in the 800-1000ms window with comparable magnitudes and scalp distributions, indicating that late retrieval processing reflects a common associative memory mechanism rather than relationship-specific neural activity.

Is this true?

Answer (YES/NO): NO